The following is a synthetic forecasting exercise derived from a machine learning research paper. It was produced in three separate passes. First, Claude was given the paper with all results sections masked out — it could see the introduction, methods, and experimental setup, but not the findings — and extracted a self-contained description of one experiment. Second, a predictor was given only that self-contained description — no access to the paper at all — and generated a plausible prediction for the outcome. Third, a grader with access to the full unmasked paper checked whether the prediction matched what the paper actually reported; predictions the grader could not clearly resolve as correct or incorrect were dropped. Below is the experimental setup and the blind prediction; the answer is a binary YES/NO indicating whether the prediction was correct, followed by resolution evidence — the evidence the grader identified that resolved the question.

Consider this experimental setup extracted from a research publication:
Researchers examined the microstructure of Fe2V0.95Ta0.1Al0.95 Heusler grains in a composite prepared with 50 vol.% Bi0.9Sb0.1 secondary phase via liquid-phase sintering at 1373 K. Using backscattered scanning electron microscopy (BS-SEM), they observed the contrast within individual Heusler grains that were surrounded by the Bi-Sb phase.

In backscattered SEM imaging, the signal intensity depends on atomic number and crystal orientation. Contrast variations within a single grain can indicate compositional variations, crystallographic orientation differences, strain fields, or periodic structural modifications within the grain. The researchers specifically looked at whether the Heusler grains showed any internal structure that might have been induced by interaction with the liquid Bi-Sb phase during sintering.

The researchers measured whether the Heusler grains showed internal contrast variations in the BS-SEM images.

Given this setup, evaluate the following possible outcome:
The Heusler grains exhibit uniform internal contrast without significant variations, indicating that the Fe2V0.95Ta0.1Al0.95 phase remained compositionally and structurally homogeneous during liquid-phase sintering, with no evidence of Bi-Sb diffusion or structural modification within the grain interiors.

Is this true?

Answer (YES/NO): NO